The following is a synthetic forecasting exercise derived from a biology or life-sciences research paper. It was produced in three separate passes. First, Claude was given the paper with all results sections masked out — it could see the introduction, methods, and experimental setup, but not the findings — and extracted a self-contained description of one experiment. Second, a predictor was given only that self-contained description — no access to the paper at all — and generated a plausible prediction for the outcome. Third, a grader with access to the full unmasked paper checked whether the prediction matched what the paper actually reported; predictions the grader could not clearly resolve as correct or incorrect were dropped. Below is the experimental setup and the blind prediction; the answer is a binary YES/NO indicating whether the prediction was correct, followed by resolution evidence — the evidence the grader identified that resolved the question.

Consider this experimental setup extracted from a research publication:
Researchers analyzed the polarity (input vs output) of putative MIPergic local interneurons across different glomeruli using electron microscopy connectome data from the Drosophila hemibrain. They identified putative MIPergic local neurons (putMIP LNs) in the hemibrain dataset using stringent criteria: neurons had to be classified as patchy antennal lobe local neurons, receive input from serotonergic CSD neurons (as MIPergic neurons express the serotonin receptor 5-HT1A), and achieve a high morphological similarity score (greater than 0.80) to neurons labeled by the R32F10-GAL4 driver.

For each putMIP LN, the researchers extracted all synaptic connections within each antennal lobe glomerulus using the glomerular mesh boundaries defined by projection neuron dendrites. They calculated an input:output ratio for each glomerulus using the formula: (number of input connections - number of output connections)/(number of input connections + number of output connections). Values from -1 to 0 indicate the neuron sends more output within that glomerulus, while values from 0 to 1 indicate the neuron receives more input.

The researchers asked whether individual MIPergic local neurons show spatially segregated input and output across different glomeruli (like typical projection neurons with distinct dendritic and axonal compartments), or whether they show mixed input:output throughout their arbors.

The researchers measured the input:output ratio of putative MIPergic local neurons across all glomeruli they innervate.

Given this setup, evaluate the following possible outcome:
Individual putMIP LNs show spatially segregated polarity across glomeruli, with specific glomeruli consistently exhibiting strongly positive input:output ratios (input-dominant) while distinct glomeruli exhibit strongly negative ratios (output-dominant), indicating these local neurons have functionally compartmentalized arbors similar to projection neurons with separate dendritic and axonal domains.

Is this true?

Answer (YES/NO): NO